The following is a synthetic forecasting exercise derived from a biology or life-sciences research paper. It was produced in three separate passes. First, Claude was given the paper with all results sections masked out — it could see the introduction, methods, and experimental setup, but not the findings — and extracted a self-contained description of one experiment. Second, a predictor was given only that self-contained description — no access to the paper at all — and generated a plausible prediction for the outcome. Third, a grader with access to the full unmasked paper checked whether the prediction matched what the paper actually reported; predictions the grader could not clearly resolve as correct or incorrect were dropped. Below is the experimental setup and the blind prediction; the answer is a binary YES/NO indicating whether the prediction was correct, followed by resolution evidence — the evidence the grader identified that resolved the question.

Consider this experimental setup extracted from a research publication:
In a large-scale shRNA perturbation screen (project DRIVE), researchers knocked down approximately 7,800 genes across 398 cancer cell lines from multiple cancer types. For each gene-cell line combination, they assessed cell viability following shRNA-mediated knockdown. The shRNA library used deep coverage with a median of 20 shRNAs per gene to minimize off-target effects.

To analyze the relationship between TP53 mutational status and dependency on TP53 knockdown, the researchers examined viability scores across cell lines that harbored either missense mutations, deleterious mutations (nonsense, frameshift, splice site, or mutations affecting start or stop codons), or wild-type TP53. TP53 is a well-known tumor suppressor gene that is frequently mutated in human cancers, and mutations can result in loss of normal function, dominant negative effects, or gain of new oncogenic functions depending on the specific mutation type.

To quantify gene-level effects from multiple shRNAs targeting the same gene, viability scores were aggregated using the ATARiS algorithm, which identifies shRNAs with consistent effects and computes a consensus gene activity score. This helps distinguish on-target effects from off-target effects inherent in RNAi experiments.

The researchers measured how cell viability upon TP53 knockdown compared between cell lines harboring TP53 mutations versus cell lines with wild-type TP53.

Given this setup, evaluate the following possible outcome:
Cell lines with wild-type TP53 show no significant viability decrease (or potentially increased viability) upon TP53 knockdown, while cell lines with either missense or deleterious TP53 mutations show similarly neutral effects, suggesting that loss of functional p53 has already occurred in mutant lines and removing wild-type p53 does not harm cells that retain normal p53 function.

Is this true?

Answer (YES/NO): NO